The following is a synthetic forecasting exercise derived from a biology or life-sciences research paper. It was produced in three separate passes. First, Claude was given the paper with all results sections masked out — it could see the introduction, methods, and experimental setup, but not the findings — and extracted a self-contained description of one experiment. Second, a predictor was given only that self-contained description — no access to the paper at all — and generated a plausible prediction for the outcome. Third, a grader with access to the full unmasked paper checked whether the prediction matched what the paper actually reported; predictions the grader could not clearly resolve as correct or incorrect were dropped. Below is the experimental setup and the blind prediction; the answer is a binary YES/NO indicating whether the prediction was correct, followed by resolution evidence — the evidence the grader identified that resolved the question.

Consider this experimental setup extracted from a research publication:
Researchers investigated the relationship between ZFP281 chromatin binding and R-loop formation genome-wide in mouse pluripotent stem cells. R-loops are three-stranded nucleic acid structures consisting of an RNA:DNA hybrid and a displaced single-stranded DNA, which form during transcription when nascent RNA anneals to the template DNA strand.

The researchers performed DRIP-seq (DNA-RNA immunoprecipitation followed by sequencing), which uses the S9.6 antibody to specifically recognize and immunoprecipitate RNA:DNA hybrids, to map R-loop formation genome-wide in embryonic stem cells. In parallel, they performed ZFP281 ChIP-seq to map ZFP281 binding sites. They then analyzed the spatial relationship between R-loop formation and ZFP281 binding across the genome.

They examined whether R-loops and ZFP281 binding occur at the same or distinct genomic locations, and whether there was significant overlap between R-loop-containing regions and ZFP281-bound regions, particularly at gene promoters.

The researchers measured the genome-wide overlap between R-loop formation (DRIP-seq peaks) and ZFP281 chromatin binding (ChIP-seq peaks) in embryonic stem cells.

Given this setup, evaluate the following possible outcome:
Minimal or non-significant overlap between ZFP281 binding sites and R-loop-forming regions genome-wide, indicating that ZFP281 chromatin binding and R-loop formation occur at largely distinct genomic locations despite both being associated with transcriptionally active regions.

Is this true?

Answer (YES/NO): NO